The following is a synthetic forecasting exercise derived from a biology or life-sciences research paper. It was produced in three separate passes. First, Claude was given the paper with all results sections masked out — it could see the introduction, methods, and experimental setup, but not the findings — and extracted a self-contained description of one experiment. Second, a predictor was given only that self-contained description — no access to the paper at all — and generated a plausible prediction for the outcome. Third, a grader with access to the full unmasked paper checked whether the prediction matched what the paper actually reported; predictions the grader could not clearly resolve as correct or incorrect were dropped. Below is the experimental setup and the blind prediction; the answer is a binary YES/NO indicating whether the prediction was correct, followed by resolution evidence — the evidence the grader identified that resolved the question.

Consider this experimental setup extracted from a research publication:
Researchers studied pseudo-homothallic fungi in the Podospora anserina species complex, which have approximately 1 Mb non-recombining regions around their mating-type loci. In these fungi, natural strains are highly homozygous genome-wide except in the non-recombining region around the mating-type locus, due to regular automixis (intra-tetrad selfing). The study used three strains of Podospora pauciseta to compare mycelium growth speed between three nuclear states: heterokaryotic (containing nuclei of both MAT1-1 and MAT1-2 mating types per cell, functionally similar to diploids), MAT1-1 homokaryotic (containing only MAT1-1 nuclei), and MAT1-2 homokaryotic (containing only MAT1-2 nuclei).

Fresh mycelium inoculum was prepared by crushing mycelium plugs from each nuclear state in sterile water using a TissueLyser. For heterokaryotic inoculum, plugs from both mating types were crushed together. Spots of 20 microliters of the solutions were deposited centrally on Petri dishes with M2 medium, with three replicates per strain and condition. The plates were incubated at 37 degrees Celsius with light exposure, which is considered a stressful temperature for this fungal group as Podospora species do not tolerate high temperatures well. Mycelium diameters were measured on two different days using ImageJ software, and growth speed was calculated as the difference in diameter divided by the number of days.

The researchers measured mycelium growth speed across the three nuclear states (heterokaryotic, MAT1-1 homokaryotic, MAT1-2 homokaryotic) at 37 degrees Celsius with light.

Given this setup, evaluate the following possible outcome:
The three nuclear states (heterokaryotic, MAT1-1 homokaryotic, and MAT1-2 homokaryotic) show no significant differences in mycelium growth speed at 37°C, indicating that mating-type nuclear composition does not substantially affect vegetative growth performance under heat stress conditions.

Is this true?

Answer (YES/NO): NO